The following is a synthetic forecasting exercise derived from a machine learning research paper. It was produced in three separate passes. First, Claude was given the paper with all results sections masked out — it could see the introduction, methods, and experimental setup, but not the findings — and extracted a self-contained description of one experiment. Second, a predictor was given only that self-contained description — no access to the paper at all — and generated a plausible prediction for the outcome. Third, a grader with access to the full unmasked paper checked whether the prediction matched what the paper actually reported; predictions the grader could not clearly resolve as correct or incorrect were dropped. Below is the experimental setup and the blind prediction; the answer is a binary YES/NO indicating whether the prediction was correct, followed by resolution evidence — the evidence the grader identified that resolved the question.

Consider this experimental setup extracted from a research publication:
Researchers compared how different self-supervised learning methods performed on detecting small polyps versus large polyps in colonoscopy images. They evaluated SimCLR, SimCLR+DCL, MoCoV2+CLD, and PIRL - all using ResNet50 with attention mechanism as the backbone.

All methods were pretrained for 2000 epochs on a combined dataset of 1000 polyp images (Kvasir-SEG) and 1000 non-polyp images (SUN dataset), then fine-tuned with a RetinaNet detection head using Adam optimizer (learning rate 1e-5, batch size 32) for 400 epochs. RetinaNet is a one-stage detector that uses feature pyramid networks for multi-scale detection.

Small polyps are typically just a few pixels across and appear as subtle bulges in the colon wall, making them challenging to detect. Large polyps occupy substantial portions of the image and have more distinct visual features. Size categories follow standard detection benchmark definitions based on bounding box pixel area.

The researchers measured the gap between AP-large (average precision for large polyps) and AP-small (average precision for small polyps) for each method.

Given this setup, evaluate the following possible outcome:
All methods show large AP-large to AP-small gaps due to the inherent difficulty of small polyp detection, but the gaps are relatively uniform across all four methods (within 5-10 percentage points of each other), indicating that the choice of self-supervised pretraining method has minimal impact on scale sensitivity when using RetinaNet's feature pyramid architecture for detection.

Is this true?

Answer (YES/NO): YES